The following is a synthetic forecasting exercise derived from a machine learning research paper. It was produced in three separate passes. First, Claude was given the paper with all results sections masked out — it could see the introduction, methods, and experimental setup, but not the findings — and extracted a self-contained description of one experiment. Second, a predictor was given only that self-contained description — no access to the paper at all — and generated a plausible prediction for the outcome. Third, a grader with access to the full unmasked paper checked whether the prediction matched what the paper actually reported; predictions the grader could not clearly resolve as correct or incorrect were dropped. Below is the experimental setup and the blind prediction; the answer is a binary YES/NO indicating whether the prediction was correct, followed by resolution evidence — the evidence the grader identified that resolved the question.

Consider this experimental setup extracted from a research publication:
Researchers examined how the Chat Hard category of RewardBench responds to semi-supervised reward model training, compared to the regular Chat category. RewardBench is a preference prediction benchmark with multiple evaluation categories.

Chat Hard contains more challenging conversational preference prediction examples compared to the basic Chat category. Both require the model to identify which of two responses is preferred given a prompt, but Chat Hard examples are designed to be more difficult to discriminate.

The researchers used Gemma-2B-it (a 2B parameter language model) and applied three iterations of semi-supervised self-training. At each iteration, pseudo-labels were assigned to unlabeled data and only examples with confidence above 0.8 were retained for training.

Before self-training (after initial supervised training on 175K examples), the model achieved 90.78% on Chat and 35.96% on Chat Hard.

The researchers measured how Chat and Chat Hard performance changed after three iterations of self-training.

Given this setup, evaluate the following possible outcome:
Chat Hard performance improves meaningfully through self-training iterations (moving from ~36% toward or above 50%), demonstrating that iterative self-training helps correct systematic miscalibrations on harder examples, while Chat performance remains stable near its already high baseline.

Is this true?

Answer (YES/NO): NO